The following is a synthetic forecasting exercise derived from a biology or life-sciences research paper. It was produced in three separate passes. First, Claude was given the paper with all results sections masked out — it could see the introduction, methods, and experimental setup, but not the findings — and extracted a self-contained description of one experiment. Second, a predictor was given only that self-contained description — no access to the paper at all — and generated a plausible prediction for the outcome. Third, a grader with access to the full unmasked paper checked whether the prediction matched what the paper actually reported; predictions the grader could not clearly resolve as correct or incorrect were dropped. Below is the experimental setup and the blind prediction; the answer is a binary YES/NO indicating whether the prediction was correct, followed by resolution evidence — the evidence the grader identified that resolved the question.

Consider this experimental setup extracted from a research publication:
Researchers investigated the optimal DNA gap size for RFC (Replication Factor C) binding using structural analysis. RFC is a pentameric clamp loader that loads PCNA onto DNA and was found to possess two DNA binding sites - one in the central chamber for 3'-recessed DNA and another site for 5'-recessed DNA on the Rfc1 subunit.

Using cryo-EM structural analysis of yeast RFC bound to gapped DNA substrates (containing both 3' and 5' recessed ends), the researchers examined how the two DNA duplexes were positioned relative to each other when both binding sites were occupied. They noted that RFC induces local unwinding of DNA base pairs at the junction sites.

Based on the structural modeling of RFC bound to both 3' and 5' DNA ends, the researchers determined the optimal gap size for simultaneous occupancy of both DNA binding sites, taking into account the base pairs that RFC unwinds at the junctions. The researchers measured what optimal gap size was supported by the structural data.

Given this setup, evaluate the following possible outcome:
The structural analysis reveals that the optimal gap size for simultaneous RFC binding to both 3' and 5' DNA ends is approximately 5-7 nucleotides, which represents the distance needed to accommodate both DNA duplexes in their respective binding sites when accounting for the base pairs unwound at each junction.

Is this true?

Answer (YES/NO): YES